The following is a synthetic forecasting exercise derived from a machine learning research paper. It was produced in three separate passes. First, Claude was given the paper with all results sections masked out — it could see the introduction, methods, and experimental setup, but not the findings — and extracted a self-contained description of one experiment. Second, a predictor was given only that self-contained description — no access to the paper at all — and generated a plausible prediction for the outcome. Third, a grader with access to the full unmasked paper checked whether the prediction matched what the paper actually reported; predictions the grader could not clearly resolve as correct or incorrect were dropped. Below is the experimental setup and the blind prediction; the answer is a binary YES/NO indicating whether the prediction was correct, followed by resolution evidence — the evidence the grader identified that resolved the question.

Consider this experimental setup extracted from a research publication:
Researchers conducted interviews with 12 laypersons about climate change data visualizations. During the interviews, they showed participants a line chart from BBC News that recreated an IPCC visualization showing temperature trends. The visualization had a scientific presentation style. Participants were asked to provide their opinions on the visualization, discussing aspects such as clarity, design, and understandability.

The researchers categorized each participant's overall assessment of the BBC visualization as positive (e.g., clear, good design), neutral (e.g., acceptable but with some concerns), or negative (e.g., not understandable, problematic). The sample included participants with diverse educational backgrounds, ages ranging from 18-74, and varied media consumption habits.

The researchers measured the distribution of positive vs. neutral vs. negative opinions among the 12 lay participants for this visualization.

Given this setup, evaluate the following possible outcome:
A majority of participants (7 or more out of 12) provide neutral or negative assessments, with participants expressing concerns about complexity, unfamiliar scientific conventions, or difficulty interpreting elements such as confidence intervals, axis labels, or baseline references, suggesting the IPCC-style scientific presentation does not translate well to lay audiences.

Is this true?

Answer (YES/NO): YES